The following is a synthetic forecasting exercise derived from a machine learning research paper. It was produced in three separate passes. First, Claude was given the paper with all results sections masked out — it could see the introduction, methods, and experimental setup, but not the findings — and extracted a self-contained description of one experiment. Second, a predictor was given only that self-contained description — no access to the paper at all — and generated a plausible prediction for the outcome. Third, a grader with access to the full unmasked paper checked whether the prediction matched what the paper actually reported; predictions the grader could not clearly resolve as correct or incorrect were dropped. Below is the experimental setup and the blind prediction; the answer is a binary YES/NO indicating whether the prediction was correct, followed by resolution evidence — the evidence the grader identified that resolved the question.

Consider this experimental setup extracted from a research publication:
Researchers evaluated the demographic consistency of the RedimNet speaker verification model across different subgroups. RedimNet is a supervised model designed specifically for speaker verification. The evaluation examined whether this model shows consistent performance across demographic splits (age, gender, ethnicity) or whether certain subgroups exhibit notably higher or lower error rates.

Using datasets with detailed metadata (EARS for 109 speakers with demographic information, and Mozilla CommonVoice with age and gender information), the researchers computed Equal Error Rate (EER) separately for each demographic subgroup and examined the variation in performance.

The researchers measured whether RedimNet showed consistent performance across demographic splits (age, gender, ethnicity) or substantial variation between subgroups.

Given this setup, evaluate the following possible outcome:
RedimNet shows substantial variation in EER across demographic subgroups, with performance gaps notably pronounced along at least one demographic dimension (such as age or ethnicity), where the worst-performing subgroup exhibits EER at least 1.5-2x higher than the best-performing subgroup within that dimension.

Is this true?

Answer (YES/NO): NO